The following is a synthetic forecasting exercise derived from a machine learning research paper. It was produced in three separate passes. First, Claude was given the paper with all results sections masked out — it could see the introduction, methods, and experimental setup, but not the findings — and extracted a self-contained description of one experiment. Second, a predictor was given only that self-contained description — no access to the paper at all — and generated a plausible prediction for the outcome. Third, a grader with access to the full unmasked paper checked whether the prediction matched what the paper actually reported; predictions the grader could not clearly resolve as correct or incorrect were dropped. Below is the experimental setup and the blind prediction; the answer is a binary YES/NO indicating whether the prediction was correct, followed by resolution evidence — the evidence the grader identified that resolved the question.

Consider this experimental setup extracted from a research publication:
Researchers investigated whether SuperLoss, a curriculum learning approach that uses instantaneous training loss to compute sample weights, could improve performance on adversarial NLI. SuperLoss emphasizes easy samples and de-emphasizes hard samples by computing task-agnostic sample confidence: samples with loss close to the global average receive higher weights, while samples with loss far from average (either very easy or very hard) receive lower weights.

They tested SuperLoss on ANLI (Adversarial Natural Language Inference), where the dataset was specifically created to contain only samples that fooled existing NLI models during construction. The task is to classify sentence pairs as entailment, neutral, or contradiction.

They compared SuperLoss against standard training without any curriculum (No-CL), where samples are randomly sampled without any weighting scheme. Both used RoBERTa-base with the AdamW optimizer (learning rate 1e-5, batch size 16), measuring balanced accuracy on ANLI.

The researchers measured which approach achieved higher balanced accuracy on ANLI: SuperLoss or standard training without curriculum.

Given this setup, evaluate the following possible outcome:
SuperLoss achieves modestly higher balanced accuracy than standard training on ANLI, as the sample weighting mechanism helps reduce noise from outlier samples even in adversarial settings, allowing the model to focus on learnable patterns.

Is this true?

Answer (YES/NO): NO